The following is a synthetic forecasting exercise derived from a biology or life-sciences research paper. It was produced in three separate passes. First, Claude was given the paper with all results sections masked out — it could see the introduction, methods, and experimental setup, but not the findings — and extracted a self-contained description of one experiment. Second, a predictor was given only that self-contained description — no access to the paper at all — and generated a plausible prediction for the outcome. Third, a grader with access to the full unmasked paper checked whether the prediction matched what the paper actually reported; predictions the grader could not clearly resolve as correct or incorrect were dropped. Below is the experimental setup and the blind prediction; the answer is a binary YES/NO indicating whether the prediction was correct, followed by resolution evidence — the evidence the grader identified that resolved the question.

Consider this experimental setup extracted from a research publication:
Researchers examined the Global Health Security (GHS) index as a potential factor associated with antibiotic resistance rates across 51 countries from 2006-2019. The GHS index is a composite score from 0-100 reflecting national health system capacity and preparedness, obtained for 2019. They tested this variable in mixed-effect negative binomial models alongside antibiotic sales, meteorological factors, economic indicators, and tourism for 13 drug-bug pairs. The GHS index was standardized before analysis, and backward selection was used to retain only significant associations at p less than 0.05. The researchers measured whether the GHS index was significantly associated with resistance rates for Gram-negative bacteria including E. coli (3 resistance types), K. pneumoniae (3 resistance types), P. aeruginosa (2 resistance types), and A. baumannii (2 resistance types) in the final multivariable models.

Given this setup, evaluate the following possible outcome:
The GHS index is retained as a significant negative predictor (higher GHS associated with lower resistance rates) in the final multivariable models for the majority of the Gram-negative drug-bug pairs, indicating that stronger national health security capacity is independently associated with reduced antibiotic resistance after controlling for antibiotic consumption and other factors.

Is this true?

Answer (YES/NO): YES